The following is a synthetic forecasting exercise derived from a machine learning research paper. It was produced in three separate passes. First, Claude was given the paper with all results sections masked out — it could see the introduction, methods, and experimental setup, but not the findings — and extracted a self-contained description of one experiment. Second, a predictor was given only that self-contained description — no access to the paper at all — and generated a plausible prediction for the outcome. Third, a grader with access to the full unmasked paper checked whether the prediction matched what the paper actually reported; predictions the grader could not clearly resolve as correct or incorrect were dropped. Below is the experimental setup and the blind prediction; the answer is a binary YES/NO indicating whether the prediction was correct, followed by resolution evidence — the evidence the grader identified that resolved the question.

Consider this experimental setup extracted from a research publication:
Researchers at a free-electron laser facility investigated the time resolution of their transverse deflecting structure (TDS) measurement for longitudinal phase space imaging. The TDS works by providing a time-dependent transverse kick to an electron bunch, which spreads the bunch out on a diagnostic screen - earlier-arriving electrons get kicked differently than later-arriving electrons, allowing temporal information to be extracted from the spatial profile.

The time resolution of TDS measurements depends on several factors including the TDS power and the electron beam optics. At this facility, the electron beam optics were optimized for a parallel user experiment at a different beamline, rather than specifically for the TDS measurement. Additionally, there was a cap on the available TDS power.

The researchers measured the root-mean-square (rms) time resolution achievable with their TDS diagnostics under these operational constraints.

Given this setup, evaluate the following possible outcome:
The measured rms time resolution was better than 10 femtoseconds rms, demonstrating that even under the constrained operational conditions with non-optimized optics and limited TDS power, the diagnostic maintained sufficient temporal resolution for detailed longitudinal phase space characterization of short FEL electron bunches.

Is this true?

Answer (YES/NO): NO